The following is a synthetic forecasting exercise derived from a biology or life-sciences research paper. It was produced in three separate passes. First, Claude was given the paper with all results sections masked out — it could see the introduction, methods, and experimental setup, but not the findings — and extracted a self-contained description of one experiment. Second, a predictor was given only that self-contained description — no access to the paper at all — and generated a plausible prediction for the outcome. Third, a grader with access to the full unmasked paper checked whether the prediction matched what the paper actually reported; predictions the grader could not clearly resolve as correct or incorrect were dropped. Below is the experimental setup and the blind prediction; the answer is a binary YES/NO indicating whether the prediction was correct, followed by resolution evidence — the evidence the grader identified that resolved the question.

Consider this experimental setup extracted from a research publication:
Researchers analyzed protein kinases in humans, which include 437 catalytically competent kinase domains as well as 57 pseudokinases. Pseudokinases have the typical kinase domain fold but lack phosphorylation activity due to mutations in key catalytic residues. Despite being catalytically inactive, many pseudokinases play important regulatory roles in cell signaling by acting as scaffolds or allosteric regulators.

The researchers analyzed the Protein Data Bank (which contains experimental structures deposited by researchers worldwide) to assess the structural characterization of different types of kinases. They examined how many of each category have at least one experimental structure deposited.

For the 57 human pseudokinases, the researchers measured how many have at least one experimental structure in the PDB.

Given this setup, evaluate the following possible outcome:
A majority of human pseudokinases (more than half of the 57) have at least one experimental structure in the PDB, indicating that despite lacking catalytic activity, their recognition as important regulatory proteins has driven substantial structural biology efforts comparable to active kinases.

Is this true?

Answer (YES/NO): NO